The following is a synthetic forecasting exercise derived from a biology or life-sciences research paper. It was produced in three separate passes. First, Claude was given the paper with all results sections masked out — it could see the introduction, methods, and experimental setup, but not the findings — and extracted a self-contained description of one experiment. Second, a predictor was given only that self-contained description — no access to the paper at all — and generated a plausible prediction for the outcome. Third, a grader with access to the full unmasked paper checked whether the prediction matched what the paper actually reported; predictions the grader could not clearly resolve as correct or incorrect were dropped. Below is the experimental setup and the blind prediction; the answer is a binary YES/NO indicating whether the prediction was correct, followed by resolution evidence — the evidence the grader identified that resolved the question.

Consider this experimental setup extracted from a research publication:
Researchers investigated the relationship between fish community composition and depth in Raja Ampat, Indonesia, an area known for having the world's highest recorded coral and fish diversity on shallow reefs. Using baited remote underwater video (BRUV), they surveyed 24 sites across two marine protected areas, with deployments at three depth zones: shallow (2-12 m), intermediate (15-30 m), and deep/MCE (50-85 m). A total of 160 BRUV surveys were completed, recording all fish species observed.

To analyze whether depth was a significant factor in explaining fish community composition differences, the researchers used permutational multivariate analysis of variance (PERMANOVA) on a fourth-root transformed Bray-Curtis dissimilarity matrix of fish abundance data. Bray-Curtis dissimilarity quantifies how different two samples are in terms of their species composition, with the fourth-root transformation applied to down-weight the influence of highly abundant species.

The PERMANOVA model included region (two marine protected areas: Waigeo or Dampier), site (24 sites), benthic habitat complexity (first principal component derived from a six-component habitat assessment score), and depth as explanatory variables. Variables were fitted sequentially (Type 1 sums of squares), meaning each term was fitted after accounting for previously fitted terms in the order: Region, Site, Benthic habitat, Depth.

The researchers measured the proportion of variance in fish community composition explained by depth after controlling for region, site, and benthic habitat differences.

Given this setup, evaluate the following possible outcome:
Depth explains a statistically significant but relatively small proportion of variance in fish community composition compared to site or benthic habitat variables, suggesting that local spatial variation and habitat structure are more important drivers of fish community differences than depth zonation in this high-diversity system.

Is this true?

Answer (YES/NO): NO